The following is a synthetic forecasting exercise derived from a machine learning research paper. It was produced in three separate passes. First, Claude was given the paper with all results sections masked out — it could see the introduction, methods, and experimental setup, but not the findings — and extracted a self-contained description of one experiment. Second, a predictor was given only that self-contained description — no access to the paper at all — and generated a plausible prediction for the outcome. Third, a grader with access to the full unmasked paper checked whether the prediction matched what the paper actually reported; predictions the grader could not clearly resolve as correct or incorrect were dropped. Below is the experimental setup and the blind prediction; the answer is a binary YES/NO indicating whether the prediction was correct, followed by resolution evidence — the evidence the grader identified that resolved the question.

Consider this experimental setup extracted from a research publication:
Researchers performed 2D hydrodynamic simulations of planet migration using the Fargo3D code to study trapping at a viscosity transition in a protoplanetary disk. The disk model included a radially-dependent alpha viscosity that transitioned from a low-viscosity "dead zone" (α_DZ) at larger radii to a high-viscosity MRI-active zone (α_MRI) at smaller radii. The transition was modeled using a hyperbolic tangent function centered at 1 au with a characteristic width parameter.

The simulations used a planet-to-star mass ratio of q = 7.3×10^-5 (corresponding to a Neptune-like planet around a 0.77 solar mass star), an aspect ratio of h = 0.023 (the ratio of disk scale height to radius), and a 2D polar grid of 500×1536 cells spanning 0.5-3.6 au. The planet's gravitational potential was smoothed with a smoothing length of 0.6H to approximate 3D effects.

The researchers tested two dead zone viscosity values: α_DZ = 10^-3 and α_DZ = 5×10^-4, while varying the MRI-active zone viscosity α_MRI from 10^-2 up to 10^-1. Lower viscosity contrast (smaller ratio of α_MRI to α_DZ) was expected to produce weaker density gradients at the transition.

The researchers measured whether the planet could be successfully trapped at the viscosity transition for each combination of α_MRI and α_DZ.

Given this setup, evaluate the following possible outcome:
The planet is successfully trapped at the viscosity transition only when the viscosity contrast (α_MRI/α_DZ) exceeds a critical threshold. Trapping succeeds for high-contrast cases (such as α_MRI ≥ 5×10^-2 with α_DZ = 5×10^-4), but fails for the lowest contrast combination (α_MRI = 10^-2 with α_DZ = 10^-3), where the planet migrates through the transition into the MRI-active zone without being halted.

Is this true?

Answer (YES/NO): NO